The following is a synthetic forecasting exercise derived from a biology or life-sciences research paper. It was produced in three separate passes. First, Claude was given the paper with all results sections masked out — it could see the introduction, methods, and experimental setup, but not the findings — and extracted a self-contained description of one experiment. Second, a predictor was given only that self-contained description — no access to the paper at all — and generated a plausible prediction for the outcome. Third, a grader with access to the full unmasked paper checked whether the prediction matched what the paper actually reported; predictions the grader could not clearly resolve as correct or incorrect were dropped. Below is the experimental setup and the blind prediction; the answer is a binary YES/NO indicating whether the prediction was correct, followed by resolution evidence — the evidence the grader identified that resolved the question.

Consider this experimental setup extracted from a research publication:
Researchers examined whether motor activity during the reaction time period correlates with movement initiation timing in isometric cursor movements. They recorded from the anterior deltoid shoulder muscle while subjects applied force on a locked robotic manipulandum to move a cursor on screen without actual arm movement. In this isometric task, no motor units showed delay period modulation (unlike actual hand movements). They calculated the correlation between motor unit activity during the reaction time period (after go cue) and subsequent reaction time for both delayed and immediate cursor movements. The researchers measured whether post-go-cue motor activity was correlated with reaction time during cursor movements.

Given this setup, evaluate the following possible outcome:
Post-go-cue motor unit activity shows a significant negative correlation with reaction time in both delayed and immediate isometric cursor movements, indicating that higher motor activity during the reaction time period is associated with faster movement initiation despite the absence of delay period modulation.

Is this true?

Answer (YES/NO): YES